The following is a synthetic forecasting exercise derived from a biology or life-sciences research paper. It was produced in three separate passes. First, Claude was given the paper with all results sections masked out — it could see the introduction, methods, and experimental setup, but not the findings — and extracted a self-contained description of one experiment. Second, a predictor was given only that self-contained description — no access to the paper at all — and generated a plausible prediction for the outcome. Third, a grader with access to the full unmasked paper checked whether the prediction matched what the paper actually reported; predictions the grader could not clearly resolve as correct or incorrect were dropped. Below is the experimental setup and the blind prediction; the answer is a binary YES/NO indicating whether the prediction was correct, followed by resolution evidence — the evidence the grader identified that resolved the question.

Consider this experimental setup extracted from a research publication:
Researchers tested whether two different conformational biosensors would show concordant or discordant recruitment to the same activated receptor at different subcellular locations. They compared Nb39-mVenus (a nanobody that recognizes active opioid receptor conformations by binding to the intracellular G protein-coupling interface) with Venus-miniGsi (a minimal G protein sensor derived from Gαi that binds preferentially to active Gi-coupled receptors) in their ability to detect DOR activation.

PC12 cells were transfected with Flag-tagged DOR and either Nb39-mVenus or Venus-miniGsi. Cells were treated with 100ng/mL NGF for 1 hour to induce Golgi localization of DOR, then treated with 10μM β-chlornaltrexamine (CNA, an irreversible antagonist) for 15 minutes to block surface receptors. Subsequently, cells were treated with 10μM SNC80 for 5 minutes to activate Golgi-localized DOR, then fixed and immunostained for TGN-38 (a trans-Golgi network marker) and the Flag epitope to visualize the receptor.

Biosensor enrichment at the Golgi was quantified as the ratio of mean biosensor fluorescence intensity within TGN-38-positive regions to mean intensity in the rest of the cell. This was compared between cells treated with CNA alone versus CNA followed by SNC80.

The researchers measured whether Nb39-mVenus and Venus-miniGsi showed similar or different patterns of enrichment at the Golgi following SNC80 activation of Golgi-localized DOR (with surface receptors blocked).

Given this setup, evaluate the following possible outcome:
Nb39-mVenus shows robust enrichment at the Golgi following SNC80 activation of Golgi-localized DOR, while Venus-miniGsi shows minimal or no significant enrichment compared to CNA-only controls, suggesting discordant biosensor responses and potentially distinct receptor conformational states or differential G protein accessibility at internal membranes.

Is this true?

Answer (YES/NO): YES